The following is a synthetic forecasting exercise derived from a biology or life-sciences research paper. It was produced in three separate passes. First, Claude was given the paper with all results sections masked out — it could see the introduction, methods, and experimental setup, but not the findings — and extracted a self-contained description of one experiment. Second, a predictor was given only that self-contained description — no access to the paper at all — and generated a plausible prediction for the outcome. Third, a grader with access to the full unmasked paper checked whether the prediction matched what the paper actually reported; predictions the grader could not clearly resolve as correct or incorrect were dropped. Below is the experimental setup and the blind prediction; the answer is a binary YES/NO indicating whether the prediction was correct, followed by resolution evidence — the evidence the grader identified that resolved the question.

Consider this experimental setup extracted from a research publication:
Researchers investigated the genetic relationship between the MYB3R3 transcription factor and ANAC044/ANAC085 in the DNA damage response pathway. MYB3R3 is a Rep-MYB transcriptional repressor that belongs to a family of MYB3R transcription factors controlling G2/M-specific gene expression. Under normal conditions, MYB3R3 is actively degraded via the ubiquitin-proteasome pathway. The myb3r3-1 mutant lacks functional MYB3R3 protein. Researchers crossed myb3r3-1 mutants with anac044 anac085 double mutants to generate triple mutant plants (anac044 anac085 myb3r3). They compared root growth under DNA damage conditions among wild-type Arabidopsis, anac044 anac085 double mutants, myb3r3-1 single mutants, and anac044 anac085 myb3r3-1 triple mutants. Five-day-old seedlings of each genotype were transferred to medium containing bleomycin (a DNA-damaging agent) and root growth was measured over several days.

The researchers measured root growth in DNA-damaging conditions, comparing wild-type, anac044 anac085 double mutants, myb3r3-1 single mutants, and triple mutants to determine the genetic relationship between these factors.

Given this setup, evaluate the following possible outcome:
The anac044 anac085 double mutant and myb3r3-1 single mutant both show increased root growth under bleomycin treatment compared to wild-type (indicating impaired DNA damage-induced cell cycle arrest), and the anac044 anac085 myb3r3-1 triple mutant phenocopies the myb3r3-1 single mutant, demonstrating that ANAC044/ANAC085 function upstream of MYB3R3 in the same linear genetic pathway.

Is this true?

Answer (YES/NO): YES